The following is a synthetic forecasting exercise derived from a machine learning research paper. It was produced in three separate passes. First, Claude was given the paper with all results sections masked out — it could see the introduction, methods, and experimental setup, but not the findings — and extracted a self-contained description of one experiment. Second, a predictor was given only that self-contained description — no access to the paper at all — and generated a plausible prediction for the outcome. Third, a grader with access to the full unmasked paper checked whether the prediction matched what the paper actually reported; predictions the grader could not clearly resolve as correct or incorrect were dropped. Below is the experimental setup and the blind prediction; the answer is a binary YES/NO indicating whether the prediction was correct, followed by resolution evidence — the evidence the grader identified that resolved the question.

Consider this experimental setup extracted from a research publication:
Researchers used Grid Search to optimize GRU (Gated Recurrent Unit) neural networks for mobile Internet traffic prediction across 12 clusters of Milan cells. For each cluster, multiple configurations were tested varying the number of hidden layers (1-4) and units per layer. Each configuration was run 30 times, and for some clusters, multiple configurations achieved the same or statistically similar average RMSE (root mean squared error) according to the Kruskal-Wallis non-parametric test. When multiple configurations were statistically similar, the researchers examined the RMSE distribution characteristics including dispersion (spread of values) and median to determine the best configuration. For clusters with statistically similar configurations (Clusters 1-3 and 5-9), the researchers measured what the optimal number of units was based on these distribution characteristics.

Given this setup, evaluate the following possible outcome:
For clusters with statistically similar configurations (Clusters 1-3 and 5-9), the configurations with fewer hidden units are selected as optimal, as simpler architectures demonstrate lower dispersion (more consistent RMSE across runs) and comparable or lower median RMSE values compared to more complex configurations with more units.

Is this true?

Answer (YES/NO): NO